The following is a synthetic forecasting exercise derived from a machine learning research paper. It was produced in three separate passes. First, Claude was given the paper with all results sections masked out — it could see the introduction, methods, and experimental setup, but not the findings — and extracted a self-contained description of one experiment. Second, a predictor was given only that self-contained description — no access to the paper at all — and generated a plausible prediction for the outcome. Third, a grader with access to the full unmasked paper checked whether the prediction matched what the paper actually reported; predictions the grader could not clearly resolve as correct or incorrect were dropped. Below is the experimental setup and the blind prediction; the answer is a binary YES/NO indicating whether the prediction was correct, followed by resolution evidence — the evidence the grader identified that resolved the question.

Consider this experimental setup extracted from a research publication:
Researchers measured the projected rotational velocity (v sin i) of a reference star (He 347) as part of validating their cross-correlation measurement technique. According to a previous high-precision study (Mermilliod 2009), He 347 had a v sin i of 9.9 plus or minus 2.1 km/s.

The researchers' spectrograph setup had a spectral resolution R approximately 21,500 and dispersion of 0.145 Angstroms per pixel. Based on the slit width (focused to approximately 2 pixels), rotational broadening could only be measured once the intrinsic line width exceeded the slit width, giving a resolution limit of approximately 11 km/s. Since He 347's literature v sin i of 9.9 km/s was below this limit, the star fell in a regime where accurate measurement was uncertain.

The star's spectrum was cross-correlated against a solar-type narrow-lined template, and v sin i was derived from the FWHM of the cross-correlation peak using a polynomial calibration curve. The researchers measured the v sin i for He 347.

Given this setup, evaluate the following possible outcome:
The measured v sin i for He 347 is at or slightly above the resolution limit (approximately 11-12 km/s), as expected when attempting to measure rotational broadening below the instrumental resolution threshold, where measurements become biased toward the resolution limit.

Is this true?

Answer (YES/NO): NO